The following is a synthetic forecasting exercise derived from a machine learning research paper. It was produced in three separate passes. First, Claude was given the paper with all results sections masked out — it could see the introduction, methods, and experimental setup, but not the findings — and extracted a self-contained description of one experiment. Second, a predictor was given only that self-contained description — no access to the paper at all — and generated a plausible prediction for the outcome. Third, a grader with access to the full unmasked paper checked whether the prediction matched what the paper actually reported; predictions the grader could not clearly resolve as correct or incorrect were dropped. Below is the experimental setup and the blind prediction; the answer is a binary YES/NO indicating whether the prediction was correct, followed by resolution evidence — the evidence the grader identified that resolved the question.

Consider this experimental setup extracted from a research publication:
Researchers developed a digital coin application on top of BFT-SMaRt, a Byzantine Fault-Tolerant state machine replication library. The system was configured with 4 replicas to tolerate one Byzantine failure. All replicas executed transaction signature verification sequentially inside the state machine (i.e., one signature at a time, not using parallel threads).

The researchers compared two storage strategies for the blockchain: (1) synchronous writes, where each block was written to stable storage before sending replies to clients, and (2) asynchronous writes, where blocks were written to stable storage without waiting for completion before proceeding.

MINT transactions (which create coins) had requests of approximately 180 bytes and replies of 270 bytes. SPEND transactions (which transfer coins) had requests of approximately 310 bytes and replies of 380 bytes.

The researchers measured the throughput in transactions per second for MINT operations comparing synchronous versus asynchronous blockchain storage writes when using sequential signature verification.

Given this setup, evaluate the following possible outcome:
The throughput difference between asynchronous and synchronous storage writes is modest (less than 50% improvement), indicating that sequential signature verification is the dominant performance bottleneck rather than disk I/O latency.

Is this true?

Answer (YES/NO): YES